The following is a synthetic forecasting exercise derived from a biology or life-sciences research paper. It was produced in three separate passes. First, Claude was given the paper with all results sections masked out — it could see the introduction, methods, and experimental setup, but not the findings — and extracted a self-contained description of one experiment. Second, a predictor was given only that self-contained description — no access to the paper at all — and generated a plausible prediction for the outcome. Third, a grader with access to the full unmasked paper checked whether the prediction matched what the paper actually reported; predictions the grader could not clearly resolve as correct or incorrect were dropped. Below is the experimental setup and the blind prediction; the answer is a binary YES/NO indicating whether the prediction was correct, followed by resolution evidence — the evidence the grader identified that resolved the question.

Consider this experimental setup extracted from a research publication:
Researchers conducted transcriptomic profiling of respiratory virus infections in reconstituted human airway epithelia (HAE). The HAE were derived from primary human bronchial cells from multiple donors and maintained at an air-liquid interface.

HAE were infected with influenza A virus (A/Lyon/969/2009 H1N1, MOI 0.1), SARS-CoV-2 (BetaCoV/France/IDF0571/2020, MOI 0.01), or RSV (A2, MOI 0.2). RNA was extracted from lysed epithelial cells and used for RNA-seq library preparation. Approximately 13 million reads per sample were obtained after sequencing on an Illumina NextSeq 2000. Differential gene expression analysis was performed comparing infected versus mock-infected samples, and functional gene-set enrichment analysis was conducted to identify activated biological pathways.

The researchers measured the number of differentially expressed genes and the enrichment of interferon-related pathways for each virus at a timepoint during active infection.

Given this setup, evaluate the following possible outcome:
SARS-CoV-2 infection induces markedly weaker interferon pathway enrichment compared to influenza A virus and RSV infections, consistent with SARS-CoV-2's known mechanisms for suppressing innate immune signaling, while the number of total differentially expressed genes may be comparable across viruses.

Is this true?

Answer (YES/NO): YES